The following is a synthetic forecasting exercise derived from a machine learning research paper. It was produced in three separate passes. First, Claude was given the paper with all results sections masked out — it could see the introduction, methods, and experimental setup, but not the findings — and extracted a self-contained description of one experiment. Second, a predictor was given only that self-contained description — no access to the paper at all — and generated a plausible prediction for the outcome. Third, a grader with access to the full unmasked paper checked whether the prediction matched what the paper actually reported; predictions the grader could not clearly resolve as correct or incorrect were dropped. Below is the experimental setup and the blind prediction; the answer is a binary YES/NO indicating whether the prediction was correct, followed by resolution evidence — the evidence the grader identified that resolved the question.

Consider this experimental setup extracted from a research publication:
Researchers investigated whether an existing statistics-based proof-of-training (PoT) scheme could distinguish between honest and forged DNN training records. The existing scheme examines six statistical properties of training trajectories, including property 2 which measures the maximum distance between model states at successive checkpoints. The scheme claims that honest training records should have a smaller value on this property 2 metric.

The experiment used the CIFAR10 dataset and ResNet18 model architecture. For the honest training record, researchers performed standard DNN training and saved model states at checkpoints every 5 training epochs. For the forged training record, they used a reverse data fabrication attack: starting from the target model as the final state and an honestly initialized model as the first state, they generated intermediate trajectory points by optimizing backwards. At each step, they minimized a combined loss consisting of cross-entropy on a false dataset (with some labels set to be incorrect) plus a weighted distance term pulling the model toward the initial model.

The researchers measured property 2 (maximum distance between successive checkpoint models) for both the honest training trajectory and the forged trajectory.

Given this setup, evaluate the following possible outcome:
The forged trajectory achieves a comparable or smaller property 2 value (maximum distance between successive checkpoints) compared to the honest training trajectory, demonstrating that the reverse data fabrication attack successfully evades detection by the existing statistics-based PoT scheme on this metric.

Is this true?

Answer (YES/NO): YES